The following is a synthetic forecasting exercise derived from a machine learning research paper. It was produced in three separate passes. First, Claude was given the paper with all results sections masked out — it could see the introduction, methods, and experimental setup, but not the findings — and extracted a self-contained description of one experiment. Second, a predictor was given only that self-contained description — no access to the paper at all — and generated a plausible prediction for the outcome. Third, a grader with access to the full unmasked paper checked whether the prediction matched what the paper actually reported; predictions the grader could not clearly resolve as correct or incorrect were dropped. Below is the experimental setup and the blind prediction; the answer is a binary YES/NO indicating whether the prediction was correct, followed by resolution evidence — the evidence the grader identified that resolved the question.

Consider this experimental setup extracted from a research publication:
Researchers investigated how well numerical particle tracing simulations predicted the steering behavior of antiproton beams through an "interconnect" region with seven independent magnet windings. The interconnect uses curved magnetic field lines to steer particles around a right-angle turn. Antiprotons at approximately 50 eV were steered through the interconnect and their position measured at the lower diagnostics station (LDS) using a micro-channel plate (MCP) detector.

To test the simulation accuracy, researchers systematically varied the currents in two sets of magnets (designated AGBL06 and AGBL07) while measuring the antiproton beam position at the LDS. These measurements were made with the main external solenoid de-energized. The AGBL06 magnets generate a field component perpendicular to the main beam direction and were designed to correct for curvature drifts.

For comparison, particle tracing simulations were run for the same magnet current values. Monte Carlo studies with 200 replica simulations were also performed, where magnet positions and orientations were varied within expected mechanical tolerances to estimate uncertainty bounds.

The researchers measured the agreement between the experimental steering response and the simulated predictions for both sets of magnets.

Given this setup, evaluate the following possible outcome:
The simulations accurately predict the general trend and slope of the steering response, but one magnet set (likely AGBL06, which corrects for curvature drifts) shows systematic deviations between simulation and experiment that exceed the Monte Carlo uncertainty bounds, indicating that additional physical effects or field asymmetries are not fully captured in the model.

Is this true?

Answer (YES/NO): NO